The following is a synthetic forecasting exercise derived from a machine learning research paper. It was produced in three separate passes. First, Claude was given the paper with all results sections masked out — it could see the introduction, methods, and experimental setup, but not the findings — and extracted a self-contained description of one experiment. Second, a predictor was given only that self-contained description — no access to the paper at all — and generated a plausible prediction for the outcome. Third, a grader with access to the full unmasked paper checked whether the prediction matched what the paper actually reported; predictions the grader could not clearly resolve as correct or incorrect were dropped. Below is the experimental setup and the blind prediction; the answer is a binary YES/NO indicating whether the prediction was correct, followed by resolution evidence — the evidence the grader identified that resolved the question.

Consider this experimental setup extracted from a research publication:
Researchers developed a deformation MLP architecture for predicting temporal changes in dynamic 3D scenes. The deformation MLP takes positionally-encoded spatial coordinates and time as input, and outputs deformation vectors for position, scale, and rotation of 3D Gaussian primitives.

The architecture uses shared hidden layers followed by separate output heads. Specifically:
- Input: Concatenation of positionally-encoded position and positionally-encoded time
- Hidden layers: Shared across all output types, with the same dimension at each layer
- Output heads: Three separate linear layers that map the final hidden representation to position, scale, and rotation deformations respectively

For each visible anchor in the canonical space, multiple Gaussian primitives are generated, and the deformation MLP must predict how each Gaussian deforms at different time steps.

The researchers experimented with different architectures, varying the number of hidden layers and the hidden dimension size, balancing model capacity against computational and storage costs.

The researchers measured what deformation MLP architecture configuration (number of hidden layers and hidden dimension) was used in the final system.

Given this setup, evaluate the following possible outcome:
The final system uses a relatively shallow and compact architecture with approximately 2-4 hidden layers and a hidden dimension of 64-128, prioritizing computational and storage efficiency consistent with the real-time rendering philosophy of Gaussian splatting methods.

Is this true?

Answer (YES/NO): NO